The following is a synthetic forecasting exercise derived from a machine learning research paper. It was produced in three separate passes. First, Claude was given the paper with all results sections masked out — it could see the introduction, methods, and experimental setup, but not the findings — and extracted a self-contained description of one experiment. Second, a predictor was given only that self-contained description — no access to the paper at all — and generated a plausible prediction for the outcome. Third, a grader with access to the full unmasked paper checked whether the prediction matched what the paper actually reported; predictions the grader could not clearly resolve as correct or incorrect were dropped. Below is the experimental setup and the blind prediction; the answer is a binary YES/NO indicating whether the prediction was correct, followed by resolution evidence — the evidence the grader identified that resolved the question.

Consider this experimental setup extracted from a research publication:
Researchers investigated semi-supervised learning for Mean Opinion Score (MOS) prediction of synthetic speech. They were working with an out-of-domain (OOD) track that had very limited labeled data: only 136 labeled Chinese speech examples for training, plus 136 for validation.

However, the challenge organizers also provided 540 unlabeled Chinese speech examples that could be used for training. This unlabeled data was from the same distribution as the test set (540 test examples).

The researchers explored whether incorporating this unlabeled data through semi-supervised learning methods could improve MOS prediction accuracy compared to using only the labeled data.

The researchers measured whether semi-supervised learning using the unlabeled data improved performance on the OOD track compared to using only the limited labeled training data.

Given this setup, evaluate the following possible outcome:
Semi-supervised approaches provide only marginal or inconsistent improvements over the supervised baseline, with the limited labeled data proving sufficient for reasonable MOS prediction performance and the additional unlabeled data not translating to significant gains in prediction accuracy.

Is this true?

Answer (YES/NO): NO